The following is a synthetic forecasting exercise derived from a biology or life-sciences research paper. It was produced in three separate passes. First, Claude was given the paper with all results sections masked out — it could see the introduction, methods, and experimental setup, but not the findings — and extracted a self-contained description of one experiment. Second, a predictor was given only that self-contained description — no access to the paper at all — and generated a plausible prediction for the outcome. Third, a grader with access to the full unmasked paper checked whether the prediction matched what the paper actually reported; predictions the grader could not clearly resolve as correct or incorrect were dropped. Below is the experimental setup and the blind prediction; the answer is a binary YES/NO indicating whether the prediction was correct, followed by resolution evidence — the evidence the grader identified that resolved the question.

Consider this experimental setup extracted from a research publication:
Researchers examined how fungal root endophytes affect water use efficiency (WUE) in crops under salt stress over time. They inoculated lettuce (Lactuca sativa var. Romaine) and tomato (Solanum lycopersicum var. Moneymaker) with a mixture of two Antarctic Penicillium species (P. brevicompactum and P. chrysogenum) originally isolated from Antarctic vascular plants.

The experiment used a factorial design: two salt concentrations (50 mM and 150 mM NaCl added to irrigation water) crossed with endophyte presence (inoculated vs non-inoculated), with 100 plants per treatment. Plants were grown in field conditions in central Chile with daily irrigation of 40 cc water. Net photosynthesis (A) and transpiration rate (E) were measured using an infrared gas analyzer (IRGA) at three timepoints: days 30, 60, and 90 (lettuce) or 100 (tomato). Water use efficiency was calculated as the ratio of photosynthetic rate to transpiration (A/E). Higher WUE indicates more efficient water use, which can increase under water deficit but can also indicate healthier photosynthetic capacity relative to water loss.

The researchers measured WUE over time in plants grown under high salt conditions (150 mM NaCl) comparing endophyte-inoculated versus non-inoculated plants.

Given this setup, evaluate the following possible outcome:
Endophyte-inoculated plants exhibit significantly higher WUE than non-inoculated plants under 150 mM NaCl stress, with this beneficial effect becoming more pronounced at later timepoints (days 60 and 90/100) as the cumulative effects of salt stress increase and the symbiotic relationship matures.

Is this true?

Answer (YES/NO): YES